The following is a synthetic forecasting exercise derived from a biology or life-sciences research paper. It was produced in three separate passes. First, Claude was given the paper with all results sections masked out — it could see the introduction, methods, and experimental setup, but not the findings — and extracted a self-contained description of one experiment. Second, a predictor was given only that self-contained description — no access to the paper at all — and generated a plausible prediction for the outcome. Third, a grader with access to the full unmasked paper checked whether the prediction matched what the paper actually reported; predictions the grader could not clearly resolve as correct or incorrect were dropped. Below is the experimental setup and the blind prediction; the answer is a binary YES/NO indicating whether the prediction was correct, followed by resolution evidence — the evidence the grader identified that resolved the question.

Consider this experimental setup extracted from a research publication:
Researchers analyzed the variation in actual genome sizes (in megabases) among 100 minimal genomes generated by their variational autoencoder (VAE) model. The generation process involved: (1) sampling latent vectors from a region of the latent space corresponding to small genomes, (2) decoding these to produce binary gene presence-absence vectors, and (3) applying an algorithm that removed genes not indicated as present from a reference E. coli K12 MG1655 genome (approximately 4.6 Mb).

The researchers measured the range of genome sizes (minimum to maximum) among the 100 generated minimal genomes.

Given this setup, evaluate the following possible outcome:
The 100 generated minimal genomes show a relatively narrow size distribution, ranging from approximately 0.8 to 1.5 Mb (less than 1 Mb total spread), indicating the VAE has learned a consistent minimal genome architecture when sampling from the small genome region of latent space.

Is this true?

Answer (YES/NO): NO